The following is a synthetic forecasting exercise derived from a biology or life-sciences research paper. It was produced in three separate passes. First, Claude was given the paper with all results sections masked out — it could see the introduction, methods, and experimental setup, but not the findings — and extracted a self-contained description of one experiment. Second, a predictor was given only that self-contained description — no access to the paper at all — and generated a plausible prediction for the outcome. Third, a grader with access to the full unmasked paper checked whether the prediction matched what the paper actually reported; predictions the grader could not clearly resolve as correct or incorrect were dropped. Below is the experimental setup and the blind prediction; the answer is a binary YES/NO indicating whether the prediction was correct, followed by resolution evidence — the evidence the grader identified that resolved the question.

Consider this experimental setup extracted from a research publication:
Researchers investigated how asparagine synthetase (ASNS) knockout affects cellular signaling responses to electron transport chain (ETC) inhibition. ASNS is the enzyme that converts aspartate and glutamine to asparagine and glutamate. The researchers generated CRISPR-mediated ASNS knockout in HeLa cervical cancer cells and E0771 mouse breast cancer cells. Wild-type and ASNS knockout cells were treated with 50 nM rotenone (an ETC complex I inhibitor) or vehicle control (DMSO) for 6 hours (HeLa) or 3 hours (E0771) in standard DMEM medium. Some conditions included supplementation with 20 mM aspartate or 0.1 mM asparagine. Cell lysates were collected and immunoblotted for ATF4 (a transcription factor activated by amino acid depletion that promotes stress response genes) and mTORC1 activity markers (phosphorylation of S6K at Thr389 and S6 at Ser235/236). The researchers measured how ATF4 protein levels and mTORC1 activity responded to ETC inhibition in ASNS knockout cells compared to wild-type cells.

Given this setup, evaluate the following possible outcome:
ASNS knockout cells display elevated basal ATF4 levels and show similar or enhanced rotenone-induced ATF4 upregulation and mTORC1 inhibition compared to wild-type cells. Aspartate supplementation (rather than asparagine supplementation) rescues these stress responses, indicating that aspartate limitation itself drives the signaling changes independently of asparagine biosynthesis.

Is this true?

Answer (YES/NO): NO